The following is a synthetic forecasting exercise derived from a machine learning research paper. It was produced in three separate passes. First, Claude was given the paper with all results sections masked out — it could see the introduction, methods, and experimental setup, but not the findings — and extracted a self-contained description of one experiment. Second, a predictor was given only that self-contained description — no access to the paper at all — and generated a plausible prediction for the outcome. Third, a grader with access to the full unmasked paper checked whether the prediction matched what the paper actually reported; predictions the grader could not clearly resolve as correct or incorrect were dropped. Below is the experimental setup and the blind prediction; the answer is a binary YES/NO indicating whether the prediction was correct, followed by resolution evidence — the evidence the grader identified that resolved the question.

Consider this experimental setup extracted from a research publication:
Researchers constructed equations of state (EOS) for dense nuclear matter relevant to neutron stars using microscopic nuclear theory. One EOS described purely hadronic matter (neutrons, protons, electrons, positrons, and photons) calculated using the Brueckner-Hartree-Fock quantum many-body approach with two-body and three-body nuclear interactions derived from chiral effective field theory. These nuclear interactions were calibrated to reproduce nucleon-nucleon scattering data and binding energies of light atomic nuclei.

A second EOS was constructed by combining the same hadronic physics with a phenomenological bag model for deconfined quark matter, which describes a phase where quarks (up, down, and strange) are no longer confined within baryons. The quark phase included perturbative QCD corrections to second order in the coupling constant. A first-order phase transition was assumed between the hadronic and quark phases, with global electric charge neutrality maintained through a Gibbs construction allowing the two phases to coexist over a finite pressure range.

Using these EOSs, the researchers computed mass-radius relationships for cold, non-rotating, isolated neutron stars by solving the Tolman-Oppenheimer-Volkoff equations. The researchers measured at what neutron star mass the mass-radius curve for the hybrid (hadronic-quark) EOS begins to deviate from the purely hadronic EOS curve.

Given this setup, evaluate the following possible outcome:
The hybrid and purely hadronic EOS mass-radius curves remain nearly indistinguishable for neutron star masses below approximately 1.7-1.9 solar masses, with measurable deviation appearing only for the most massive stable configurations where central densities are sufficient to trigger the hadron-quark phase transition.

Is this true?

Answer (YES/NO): YES